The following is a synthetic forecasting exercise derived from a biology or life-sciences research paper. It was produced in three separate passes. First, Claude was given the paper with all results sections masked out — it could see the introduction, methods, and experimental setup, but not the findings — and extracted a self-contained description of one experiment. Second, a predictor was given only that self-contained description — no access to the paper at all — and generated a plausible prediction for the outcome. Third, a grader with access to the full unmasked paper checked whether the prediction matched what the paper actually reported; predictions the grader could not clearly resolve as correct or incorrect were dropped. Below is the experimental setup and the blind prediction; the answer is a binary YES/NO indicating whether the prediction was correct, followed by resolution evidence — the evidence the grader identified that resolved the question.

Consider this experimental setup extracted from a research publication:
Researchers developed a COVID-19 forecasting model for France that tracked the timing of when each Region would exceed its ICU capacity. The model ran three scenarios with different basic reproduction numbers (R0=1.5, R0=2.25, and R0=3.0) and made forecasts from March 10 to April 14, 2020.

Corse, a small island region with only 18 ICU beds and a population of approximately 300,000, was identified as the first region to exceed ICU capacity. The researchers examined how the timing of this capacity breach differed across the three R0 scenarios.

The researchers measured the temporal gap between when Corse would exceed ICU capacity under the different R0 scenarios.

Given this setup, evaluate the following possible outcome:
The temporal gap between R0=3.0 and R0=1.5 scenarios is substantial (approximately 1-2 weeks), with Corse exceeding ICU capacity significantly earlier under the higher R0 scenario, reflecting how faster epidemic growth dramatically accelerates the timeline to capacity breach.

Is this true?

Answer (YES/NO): YES